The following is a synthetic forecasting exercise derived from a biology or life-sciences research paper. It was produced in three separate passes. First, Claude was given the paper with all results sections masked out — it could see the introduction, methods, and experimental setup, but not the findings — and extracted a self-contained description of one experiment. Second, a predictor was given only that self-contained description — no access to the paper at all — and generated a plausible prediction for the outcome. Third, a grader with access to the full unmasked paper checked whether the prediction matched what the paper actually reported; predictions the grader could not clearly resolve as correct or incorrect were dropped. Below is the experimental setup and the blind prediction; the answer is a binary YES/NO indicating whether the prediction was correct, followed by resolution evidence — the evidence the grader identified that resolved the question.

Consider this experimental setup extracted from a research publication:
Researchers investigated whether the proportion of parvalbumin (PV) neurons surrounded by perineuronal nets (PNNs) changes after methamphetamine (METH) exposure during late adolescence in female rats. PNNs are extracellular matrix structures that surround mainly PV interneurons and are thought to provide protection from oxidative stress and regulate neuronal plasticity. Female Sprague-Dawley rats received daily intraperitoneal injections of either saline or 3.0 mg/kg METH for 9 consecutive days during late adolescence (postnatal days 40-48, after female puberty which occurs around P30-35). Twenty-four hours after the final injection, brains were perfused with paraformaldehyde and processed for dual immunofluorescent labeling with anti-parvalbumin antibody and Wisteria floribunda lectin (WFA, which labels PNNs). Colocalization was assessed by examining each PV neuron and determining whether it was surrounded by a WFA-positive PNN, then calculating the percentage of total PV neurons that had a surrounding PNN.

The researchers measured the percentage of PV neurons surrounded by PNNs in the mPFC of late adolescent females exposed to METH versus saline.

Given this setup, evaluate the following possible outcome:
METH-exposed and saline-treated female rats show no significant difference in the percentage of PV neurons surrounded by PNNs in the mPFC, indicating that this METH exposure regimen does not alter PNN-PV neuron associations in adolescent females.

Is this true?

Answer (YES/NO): NO